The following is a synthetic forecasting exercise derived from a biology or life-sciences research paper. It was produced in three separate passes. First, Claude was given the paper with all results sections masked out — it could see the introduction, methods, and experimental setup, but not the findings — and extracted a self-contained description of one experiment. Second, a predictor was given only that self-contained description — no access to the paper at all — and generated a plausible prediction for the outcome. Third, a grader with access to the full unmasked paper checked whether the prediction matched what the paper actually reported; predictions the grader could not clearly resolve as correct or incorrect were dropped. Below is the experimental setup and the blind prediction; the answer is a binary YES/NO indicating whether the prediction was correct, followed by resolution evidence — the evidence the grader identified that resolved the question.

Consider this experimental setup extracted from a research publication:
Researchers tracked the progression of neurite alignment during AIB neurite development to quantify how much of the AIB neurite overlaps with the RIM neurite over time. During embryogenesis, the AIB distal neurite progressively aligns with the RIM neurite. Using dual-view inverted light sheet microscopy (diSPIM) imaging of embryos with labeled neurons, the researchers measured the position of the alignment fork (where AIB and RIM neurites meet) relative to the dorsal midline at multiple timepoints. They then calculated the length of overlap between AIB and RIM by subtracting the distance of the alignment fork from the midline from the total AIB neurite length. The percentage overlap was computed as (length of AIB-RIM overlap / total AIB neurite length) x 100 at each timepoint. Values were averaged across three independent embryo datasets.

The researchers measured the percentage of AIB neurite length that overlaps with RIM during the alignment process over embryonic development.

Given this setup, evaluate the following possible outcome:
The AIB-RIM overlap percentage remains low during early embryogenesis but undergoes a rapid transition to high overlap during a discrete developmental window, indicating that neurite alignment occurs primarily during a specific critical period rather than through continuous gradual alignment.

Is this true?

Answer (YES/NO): YES